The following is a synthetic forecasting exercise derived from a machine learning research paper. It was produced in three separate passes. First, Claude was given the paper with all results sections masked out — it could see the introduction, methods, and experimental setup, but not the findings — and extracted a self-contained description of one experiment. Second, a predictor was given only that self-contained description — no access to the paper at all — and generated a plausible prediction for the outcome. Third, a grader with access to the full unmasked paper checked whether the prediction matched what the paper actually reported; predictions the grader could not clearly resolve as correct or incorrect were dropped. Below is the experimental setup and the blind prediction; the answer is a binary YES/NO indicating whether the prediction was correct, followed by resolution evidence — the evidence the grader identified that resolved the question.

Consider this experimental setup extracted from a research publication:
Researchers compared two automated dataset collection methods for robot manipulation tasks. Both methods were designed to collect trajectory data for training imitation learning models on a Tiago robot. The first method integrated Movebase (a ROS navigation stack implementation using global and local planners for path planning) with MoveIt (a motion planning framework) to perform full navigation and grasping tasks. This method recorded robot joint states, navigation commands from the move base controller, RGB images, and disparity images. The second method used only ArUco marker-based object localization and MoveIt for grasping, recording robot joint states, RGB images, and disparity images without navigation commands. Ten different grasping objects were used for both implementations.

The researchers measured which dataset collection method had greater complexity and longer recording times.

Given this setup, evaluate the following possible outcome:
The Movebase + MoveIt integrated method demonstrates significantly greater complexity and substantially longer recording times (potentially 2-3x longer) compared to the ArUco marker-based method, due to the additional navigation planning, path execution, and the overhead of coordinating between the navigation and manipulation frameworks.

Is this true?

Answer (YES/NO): YES